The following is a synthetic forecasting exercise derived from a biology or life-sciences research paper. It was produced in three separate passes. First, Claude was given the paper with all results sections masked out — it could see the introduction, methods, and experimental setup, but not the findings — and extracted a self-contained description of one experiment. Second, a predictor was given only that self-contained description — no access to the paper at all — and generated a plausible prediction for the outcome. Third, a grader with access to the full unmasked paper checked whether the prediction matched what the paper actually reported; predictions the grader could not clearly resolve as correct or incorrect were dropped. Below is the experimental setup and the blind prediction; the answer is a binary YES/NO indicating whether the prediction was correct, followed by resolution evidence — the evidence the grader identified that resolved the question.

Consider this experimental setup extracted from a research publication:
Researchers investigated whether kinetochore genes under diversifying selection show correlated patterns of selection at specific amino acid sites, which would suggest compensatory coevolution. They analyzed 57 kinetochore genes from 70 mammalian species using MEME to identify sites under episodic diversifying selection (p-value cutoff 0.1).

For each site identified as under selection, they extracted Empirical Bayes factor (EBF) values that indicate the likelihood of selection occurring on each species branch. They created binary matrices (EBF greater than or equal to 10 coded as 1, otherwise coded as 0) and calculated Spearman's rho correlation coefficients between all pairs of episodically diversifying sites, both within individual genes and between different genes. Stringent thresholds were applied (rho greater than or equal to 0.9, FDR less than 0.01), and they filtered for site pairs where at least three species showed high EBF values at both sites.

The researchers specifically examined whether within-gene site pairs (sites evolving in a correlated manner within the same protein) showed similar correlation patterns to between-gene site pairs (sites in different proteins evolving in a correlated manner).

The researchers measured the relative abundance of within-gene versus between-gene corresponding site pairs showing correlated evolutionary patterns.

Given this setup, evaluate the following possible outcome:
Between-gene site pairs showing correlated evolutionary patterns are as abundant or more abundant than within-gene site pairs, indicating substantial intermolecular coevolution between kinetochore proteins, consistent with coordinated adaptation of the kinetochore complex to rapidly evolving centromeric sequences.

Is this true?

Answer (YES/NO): YES